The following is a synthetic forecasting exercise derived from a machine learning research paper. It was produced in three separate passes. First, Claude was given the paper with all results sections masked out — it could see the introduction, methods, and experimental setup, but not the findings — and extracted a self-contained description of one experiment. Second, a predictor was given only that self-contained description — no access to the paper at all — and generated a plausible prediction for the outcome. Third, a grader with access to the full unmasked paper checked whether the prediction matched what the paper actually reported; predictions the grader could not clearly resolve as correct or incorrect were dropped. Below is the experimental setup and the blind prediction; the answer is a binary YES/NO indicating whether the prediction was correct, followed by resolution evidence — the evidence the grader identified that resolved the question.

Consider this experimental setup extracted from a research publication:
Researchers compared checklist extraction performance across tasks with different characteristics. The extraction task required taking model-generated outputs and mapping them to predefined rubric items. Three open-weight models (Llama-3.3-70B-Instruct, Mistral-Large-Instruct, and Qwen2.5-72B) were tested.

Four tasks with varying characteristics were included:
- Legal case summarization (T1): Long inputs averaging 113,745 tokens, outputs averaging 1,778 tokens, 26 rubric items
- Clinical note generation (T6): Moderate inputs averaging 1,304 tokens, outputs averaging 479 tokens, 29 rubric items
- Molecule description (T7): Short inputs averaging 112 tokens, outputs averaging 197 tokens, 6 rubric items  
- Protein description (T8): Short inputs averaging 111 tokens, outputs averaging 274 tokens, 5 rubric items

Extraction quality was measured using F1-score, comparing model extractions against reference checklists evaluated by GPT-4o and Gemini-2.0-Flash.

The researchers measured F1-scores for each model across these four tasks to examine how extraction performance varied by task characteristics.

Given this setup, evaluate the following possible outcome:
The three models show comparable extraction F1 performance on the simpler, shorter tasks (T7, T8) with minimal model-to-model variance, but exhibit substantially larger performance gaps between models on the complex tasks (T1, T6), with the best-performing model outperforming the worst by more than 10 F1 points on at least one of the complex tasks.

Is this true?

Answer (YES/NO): NO